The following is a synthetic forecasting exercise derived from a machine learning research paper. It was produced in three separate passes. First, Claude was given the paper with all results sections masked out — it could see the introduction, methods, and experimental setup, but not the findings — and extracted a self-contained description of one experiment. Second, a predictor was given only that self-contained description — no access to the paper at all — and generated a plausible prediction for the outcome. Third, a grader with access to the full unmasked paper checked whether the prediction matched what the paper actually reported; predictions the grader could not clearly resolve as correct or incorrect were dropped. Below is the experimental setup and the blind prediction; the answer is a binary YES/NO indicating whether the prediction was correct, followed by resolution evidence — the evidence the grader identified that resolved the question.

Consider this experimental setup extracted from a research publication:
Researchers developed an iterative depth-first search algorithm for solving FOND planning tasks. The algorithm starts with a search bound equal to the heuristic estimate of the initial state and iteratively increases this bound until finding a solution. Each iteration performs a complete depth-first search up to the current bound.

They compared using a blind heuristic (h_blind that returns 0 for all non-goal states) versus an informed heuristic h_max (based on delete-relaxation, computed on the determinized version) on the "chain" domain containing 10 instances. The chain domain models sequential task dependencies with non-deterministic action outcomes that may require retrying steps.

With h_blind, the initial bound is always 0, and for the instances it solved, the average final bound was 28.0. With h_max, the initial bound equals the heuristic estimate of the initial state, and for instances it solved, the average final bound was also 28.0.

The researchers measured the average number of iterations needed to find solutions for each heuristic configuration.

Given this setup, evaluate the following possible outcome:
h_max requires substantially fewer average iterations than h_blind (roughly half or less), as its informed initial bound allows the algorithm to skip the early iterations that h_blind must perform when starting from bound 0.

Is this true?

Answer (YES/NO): YES